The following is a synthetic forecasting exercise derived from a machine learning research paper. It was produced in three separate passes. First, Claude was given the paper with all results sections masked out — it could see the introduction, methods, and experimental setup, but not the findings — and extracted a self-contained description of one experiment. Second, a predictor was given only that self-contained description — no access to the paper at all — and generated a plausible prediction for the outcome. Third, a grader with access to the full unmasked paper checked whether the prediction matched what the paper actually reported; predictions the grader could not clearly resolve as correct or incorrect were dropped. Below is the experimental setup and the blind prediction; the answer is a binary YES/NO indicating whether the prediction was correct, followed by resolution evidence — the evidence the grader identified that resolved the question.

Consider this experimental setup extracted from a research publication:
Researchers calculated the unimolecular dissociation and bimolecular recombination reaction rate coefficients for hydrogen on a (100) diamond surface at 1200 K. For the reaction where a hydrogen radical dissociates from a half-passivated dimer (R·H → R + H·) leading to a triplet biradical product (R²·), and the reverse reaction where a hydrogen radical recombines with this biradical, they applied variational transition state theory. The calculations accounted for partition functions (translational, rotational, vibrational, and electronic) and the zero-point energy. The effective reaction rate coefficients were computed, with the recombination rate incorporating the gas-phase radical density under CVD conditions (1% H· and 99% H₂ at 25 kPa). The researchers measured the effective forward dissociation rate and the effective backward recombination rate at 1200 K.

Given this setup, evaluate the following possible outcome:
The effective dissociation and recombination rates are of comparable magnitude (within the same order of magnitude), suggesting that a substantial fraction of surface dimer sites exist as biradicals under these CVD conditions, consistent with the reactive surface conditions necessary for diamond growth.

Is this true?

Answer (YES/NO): NO